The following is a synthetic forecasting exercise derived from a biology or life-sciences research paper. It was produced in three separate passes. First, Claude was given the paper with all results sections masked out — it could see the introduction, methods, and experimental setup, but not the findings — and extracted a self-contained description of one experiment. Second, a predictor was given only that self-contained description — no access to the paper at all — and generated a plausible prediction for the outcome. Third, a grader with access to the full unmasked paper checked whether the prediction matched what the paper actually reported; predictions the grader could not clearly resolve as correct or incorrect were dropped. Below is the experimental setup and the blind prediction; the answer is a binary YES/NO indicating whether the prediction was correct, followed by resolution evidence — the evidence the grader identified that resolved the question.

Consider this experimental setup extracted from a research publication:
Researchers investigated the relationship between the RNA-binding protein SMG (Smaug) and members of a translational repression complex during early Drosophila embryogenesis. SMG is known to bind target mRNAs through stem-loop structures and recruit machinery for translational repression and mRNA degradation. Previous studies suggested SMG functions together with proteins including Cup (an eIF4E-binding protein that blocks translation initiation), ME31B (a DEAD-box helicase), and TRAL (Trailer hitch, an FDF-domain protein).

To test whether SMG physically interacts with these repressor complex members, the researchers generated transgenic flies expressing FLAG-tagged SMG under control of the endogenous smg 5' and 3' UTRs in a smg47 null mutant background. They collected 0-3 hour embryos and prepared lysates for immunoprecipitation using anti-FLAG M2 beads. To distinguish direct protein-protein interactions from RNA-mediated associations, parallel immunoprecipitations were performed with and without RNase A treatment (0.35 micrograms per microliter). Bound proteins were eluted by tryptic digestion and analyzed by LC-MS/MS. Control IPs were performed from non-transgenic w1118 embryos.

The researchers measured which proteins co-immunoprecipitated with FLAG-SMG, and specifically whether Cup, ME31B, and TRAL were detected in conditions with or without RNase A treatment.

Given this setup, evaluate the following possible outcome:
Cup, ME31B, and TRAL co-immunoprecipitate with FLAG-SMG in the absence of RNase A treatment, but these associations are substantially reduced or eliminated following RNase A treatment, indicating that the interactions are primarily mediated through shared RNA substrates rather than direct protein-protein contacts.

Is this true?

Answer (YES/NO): YES